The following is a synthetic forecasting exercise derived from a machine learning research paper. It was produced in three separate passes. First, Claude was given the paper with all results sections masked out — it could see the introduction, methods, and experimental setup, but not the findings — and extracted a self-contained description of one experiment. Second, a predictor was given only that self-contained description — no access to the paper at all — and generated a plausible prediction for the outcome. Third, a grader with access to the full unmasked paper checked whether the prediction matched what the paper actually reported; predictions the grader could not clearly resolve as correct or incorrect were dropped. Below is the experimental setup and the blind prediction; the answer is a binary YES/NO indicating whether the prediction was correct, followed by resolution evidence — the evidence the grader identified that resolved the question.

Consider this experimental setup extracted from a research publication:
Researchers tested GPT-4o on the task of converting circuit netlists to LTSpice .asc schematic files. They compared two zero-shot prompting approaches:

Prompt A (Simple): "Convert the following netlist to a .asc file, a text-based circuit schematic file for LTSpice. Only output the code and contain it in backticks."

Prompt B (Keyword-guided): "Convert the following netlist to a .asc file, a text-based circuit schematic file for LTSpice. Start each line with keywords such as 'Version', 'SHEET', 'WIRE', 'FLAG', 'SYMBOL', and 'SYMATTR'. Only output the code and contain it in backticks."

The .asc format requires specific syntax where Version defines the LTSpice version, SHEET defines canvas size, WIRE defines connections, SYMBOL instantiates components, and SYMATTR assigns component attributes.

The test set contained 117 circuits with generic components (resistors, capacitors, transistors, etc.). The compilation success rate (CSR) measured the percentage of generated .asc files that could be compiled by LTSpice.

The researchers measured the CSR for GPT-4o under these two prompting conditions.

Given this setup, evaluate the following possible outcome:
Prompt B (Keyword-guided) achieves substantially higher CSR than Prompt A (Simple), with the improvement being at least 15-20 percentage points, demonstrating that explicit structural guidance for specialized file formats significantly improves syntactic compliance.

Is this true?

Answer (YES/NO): NO